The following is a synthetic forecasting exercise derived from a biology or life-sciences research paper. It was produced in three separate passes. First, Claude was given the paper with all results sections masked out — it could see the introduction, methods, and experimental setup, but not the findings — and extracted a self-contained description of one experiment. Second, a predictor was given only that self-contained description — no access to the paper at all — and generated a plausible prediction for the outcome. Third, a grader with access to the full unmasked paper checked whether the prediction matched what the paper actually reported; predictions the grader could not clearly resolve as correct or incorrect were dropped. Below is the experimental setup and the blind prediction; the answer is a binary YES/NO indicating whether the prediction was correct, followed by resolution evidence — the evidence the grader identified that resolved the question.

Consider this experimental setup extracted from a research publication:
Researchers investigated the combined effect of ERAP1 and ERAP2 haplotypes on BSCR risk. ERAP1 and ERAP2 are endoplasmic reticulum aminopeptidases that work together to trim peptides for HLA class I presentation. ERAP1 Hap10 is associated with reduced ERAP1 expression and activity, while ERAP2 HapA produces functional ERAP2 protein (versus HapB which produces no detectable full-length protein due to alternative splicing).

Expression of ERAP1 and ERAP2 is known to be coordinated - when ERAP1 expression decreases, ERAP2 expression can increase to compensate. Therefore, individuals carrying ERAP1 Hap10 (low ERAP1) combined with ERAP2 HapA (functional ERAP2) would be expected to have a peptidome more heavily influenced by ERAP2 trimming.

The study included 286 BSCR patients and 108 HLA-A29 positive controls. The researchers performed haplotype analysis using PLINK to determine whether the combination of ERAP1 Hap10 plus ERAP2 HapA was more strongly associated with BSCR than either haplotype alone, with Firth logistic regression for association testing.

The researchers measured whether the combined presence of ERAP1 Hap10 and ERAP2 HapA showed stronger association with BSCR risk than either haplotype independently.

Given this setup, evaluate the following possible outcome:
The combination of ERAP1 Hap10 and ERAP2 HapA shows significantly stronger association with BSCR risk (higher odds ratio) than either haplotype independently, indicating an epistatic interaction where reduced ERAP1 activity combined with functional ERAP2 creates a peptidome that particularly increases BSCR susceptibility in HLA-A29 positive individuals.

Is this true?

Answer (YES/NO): NO